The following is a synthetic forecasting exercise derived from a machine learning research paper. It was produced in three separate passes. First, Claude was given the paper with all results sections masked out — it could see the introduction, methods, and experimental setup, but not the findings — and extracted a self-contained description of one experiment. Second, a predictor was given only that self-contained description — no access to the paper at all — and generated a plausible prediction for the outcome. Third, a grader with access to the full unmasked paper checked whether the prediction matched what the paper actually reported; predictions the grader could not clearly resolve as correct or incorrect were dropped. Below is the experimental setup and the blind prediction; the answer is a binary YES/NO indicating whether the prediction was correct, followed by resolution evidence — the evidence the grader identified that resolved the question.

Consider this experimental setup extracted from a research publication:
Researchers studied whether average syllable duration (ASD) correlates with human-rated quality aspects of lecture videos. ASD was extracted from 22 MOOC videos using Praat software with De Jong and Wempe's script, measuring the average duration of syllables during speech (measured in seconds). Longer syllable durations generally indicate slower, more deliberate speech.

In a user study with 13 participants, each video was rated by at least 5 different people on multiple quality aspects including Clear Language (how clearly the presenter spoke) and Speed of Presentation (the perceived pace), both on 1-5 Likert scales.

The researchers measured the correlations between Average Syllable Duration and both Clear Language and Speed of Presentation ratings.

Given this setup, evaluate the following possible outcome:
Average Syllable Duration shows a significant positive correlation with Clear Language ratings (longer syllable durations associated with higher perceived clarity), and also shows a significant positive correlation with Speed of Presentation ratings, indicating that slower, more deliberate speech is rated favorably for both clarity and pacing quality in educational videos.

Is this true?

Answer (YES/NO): NO